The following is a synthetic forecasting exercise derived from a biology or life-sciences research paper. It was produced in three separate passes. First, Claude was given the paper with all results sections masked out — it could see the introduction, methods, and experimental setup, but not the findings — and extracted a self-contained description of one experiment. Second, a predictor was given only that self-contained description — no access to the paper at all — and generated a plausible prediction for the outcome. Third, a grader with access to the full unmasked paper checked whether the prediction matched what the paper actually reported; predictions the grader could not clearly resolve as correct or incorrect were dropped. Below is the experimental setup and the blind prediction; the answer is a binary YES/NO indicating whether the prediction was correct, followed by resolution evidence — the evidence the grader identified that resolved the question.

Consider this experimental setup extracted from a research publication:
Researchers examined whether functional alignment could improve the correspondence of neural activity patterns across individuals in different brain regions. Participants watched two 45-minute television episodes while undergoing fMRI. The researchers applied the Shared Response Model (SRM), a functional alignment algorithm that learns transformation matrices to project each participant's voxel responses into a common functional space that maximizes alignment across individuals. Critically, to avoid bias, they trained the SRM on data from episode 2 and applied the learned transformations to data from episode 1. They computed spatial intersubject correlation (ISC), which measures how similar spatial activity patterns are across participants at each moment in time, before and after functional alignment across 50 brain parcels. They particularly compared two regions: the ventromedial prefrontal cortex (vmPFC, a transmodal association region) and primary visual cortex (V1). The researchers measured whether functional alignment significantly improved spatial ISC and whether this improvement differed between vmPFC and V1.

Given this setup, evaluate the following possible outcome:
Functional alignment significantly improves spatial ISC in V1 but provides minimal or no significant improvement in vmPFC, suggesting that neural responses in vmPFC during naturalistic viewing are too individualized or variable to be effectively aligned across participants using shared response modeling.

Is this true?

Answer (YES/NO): YES